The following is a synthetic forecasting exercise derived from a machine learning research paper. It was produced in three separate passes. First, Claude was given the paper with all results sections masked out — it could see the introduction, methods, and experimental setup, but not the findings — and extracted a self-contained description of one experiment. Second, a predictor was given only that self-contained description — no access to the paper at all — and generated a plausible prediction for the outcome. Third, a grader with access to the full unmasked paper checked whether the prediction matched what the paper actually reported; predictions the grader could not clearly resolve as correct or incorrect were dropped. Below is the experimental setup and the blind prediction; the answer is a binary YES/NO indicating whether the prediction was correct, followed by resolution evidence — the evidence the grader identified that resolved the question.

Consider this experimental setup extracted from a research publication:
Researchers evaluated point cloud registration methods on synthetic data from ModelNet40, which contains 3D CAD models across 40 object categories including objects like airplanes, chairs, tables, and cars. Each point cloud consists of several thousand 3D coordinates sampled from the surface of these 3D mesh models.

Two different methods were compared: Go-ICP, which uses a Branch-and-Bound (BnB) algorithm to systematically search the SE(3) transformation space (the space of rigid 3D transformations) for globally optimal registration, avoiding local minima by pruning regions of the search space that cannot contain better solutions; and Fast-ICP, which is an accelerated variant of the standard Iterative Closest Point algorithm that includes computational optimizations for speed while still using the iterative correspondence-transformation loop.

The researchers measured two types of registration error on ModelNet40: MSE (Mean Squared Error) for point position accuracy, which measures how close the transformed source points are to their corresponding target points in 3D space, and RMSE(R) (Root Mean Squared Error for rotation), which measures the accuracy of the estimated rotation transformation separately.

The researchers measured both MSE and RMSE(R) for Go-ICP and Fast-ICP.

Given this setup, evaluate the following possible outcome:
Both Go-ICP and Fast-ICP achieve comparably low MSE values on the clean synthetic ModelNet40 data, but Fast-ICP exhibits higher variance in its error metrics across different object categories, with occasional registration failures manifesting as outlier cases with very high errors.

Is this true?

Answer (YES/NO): NO